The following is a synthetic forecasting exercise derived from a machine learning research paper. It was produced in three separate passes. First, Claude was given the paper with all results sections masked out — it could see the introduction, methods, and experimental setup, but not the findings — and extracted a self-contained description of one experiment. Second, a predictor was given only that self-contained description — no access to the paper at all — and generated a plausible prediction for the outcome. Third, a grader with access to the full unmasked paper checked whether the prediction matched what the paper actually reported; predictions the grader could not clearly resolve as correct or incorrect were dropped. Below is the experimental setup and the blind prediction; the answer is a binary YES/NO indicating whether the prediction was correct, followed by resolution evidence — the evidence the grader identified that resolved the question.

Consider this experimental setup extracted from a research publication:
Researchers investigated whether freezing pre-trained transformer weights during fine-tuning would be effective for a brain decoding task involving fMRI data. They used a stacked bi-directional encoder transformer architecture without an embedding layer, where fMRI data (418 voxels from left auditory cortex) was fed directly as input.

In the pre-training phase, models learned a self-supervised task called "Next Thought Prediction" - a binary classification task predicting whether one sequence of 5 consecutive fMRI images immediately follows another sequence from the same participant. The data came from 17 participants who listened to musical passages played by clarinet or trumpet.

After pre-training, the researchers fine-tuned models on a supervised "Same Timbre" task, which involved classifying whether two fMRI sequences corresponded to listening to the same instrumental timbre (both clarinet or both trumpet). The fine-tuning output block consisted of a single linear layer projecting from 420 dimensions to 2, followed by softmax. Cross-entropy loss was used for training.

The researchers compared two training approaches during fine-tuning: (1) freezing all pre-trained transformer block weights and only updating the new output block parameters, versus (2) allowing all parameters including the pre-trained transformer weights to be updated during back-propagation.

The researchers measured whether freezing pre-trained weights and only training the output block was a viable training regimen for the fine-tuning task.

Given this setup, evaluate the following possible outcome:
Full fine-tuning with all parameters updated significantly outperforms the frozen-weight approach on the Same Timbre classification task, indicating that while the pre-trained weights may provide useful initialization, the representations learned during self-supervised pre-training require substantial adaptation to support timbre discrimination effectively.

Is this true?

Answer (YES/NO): YES